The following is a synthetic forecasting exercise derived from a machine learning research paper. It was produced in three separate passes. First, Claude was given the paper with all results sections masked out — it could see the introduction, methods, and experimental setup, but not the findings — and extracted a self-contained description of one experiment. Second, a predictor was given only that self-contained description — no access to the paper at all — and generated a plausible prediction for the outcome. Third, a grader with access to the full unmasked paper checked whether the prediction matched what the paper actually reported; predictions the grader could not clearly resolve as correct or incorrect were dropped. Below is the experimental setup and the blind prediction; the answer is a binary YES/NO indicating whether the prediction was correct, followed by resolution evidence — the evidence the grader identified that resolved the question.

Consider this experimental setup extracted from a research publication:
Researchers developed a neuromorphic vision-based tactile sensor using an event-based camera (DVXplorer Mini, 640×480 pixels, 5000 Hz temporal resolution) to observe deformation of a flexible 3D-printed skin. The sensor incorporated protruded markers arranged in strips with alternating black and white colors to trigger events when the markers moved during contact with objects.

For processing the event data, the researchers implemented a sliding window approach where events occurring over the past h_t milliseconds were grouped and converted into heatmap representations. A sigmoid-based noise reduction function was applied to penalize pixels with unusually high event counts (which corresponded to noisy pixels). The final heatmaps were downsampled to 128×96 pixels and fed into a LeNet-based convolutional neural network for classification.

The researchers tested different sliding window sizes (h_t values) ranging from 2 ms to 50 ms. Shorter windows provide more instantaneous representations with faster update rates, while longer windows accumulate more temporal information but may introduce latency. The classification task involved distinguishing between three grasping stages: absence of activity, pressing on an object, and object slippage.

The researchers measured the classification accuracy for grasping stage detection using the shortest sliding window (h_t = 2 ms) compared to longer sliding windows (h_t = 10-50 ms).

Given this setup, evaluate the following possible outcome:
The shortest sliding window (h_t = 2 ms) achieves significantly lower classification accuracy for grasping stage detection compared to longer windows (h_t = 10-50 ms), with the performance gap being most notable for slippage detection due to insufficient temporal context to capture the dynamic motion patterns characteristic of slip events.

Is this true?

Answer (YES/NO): NO